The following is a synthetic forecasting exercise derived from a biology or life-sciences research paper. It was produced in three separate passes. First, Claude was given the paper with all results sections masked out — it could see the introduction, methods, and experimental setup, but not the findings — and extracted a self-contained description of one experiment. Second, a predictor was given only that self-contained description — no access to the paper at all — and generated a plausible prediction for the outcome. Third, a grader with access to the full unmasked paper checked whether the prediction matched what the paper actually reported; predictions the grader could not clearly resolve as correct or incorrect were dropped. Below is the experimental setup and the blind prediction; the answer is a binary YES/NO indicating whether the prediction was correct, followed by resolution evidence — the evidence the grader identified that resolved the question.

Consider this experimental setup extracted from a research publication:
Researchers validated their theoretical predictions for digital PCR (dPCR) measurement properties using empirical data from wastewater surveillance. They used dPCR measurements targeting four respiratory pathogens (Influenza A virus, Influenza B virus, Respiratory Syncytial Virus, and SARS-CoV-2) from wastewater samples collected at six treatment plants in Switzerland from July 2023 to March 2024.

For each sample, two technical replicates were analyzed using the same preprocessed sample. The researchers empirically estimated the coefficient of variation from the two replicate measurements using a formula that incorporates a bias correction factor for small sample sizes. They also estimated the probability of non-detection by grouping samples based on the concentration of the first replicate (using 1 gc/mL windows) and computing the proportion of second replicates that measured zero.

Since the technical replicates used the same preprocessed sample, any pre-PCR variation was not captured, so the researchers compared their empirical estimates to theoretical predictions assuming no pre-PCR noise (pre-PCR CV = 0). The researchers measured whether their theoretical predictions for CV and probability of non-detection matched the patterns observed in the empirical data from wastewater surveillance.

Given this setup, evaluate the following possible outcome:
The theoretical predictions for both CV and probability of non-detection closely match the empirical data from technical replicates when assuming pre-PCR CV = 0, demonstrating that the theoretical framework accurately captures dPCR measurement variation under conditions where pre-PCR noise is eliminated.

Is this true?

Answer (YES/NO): YES